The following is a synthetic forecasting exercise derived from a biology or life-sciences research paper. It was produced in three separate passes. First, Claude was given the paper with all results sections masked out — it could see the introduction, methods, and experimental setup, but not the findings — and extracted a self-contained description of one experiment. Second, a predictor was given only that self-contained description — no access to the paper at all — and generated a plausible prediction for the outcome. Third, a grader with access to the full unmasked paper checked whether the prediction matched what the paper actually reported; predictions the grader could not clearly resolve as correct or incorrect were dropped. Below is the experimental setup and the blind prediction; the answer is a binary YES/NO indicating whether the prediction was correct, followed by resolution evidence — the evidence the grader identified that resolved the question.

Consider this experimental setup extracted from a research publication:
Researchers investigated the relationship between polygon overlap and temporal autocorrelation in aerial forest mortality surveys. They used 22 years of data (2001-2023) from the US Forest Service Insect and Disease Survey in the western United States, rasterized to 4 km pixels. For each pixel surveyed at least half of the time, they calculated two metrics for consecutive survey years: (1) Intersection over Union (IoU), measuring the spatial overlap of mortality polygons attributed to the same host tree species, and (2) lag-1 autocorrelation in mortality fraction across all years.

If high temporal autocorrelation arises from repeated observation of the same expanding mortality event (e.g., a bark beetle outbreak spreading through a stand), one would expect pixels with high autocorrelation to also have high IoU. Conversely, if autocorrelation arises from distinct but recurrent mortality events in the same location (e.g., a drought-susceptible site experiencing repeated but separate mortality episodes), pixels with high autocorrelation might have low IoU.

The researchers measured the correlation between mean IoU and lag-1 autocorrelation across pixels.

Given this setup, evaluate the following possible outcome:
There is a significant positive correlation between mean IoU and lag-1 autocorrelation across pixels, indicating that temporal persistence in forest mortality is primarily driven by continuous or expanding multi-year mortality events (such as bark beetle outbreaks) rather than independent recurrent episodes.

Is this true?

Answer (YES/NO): NO